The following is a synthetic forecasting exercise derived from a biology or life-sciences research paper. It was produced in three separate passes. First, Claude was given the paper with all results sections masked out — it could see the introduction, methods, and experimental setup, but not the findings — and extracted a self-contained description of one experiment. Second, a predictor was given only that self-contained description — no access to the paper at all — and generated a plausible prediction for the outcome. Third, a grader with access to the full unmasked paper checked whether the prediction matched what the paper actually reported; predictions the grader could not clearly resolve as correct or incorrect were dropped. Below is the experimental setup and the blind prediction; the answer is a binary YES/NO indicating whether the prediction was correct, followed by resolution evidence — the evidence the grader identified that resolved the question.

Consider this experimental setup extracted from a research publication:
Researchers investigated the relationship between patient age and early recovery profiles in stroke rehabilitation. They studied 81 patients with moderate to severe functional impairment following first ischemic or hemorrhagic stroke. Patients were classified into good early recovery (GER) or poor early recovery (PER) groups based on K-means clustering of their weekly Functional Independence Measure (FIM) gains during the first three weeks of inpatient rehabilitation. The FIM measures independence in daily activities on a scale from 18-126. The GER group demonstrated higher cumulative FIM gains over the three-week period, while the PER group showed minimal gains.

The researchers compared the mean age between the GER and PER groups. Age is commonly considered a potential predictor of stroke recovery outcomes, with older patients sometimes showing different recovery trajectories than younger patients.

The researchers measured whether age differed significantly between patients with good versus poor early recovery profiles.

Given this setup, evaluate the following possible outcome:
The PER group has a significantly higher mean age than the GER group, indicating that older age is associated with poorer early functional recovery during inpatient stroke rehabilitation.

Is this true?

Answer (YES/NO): NO